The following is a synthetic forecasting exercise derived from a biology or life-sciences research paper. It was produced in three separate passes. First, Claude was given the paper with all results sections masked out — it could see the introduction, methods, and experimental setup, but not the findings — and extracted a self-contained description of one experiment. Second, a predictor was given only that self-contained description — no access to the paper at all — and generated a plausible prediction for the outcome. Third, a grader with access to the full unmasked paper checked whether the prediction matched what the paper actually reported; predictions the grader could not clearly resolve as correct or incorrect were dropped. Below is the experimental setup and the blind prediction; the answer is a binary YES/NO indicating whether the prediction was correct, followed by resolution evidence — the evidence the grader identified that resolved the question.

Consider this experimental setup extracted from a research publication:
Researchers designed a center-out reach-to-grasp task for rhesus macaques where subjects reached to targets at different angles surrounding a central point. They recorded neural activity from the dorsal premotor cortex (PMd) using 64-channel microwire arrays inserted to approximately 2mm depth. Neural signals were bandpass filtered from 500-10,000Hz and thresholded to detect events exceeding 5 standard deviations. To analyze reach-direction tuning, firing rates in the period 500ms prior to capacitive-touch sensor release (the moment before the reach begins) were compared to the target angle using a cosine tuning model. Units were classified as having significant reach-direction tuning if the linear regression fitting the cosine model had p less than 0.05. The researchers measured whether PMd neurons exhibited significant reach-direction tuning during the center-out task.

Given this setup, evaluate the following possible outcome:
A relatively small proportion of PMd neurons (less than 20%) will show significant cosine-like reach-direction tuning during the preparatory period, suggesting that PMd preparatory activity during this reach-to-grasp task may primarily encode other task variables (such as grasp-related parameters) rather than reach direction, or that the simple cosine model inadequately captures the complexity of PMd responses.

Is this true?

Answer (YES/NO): NO